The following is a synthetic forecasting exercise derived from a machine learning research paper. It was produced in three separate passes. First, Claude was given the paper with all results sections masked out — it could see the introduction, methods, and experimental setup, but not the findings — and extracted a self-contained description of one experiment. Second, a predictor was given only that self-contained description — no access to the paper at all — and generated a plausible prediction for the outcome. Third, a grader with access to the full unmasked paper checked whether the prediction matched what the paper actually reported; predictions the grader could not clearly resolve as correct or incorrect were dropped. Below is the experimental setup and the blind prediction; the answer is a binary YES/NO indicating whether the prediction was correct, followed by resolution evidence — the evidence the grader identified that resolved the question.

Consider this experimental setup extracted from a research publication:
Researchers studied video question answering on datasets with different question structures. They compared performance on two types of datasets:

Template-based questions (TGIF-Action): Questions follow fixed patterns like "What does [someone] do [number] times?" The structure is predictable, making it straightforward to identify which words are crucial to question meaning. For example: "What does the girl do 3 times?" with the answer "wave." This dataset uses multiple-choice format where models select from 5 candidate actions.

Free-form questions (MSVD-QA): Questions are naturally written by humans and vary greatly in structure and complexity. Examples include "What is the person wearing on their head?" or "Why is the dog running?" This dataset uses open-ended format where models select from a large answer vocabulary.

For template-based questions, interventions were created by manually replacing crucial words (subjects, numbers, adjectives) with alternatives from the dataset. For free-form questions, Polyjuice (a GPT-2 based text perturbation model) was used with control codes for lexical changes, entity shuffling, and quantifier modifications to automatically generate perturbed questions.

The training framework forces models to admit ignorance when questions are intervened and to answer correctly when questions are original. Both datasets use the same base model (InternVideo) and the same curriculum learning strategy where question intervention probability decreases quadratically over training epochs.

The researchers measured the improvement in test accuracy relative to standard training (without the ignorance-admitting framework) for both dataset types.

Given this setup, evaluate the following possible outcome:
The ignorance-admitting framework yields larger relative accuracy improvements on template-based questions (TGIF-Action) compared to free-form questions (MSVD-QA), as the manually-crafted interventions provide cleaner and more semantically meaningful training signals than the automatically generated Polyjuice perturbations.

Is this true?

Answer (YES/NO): YES